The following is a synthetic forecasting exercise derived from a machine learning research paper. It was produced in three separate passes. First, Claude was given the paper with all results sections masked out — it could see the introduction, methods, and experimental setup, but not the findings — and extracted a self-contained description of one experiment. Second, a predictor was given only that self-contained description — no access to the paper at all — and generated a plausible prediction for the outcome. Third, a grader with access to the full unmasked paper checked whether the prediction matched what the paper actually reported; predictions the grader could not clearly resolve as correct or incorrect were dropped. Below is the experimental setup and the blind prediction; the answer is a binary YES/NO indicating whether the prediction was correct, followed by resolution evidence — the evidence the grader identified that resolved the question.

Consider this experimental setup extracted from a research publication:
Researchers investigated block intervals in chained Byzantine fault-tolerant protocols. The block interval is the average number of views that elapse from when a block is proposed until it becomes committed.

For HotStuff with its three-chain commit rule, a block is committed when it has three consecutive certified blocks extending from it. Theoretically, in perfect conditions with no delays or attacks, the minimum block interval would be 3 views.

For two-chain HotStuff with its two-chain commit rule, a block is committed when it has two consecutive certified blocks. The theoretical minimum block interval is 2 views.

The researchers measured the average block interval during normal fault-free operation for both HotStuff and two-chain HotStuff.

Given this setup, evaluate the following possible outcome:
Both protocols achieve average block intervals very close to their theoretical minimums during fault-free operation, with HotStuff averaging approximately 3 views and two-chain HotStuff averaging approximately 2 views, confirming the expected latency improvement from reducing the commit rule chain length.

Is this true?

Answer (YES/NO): YES